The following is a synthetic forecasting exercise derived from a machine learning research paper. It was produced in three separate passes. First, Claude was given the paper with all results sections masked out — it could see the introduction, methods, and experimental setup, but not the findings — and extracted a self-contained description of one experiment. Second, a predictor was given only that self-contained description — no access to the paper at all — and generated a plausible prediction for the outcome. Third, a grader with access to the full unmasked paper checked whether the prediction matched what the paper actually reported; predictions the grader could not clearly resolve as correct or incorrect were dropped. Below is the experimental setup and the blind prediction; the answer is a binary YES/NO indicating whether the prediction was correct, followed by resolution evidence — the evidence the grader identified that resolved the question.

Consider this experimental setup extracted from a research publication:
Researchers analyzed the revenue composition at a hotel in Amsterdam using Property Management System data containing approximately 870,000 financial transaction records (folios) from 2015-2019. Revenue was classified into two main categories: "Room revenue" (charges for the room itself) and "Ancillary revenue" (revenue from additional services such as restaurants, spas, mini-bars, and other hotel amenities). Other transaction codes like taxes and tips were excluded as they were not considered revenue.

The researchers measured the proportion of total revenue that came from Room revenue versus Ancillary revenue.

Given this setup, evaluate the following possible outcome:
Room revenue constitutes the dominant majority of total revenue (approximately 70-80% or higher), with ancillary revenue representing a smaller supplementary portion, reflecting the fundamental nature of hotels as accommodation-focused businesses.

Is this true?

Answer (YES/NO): YES